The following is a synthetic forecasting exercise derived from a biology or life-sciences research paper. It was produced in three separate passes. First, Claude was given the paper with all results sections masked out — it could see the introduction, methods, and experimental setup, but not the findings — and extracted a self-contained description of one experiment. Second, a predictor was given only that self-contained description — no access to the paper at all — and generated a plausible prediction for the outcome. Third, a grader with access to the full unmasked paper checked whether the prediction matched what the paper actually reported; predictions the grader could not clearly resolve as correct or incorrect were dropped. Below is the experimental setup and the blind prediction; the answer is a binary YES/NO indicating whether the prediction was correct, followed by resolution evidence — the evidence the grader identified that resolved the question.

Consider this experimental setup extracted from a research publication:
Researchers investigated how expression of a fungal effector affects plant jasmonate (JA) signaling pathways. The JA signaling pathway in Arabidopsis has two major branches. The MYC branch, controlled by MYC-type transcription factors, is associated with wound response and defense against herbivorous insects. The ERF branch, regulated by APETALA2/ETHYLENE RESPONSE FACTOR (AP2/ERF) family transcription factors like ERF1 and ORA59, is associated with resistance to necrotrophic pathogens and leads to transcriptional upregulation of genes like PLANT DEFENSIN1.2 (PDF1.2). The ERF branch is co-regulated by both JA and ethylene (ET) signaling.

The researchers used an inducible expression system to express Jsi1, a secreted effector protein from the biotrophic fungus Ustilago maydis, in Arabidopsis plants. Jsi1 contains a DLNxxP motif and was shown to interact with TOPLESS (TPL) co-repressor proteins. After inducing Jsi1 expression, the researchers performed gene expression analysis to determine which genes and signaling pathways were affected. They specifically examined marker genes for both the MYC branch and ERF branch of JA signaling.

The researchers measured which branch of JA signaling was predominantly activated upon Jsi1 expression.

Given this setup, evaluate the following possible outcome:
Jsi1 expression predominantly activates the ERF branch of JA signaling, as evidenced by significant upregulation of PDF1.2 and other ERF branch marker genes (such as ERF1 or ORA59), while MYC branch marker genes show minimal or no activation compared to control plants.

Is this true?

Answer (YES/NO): NO